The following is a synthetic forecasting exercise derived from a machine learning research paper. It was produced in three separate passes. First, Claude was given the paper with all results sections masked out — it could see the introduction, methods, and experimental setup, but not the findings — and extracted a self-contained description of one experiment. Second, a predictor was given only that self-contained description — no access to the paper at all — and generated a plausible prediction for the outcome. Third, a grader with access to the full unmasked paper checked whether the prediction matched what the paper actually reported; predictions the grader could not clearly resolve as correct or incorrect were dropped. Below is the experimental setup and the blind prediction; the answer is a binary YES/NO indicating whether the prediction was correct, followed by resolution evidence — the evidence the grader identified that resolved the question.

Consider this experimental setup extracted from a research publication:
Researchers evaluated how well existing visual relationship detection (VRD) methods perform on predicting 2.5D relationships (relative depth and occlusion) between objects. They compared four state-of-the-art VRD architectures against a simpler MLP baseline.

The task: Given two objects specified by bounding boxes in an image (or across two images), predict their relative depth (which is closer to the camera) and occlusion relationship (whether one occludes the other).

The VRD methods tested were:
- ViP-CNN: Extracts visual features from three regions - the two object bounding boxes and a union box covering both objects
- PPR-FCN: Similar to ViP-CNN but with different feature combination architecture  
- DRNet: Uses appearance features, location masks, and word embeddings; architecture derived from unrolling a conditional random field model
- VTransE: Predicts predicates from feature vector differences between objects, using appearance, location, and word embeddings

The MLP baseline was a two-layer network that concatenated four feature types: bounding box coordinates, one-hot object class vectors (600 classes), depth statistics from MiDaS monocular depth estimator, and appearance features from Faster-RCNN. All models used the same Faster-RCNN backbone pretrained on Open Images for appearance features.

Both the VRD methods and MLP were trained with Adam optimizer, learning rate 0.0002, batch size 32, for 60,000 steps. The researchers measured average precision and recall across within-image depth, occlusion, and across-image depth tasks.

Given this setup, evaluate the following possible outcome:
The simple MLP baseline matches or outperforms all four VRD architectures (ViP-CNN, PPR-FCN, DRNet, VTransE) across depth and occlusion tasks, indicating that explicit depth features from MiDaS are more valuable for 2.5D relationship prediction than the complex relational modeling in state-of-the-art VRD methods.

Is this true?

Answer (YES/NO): NO